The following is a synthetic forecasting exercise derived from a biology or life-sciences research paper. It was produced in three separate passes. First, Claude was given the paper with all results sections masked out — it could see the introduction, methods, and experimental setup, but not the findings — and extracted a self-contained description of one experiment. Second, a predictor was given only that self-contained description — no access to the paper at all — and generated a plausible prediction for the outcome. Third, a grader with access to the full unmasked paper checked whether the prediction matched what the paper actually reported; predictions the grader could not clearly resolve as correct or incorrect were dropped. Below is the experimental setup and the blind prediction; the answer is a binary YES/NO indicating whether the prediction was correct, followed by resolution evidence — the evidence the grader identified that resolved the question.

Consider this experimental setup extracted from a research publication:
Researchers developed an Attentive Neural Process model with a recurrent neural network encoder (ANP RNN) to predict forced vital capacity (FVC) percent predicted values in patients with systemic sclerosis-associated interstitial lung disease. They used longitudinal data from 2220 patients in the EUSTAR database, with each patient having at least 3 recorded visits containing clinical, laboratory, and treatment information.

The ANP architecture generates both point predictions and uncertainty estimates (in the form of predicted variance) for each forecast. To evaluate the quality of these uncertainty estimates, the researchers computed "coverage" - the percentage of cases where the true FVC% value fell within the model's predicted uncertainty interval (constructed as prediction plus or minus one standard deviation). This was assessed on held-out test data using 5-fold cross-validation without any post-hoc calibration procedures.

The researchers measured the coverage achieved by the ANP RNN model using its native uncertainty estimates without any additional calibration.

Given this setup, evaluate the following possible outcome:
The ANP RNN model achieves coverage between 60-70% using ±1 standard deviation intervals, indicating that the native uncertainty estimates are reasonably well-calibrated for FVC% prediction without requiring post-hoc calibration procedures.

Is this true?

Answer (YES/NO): NO